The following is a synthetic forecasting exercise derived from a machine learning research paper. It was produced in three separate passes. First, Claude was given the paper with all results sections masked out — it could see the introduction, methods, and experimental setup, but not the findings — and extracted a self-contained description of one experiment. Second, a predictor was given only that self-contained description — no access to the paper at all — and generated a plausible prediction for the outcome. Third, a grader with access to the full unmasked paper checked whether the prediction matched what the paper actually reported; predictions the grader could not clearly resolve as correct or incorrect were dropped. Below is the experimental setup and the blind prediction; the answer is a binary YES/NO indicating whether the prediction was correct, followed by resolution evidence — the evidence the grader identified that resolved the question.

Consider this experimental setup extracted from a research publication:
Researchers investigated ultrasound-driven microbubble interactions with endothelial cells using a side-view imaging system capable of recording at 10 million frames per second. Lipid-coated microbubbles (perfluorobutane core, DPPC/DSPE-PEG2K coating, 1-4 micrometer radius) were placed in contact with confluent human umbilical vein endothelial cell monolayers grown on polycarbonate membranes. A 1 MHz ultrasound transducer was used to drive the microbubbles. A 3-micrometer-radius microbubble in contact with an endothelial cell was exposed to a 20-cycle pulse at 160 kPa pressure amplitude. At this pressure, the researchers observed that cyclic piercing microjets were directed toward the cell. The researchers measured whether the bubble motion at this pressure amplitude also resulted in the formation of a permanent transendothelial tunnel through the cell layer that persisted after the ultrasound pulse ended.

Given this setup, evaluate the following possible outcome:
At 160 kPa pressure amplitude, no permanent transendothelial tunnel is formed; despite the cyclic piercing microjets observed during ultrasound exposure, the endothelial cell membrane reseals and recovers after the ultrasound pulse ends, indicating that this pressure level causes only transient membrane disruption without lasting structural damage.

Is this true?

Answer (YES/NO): NO